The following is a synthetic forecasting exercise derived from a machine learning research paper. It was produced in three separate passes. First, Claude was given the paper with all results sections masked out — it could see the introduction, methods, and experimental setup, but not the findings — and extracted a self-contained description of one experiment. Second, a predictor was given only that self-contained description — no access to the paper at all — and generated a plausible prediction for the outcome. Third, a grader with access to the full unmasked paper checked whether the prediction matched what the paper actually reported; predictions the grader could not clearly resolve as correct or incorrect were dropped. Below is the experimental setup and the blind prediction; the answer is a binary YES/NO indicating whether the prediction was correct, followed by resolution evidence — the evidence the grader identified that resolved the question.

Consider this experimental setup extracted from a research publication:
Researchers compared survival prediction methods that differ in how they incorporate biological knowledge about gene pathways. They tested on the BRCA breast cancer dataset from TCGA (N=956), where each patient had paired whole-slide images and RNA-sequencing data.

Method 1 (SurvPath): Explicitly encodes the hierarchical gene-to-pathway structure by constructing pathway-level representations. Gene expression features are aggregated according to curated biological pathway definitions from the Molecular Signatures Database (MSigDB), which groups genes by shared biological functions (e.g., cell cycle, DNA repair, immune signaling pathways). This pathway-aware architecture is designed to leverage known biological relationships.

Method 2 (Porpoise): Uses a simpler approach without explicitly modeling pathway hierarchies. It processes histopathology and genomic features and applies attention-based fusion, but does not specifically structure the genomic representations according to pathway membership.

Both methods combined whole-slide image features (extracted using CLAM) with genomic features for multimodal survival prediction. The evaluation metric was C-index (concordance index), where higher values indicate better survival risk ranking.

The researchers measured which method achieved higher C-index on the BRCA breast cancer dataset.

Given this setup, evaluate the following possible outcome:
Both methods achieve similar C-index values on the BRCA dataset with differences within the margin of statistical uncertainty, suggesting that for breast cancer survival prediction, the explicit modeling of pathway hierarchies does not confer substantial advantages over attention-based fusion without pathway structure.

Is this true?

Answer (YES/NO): YES